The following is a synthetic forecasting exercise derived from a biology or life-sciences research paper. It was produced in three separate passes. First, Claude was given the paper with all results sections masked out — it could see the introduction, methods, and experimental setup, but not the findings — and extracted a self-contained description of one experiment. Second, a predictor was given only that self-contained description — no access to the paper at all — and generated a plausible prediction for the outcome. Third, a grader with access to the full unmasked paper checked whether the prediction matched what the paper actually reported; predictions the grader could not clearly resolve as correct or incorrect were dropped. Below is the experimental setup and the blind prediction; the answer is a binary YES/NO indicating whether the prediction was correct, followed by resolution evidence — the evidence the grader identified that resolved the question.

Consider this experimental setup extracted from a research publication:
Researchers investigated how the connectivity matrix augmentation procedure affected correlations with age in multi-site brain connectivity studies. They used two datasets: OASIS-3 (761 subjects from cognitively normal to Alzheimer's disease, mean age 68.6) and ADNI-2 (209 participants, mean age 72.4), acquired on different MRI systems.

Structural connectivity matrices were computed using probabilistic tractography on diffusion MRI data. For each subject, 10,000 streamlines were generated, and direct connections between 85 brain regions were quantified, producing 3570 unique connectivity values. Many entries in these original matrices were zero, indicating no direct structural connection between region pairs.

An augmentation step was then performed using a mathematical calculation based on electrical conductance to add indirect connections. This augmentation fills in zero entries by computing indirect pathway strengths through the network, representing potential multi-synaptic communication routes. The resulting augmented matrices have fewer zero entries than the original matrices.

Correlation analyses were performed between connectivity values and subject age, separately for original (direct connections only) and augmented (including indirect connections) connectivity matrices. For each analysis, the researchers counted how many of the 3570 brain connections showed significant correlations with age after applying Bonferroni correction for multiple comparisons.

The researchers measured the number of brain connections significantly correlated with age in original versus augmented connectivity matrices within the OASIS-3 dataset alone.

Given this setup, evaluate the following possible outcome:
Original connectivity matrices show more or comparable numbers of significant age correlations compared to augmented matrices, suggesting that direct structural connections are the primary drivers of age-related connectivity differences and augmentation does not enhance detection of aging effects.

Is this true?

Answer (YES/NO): NO